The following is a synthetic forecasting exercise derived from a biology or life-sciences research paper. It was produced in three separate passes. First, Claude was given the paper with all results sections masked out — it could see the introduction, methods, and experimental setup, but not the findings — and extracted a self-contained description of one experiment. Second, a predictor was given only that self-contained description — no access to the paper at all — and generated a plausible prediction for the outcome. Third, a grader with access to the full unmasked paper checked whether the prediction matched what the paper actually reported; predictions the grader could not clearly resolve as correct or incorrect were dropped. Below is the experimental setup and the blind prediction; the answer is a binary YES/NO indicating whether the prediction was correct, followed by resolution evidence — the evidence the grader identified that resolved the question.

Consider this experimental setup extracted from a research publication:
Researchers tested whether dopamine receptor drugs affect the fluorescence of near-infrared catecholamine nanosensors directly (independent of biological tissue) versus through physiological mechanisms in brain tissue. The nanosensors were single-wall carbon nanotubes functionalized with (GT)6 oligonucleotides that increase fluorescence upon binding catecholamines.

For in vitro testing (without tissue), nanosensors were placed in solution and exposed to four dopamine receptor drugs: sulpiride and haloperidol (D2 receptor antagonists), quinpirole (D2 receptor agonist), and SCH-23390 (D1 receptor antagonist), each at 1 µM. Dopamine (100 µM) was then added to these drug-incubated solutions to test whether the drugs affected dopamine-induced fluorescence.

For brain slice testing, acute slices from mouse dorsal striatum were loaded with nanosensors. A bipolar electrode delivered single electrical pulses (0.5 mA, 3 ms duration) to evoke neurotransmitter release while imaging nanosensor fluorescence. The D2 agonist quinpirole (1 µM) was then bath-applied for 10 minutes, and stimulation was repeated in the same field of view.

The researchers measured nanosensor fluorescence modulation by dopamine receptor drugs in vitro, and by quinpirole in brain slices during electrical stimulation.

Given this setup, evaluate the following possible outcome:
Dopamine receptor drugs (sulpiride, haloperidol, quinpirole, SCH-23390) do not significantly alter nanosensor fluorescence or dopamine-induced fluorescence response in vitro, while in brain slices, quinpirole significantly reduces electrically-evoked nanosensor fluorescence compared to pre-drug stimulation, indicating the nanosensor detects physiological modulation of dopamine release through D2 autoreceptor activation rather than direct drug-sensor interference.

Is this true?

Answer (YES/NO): YES